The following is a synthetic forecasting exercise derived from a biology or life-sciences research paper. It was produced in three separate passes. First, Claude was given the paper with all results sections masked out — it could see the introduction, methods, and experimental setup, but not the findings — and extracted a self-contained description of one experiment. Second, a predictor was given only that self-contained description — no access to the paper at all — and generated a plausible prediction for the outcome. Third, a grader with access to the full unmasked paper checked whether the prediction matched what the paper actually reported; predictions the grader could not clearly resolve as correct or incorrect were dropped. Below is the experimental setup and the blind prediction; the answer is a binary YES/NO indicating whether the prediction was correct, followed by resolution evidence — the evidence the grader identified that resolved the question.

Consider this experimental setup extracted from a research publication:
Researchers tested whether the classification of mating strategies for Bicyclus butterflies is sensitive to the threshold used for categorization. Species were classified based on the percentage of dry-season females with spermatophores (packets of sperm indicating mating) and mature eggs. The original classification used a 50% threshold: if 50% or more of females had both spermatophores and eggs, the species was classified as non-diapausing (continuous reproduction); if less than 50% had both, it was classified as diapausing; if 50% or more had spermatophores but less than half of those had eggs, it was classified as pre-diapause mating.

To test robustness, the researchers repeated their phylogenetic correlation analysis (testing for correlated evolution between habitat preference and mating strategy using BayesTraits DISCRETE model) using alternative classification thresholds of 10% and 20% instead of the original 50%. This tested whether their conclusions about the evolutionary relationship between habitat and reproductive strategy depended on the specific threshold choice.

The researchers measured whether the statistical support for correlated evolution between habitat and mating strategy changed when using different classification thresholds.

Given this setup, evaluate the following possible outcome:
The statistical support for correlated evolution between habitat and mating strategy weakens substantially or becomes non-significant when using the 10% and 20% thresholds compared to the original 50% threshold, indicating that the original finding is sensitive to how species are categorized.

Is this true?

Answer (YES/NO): NO